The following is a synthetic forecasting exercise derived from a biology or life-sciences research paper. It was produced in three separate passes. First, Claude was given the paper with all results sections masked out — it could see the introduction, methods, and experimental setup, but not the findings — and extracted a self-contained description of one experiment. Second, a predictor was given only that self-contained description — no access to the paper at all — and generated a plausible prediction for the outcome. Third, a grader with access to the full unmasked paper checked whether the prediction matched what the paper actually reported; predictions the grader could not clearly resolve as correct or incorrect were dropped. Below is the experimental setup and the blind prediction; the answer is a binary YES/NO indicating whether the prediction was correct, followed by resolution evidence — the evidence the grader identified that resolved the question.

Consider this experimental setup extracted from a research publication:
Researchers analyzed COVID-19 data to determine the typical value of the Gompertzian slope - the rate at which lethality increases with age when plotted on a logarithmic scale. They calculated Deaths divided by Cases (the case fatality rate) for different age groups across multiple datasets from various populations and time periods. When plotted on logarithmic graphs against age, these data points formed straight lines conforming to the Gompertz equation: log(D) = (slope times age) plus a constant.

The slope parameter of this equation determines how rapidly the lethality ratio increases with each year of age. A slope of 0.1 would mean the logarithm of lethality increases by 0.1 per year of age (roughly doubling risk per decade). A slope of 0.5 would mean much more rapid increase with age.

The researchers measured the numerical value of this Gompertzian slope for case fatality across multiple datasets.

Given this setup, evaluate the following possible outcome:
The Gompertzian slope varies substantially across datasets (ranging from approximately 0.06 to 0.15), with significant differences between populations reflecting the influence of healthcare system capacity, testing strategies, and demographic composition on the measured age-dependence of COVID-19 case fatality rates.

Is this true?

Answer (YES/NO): NO